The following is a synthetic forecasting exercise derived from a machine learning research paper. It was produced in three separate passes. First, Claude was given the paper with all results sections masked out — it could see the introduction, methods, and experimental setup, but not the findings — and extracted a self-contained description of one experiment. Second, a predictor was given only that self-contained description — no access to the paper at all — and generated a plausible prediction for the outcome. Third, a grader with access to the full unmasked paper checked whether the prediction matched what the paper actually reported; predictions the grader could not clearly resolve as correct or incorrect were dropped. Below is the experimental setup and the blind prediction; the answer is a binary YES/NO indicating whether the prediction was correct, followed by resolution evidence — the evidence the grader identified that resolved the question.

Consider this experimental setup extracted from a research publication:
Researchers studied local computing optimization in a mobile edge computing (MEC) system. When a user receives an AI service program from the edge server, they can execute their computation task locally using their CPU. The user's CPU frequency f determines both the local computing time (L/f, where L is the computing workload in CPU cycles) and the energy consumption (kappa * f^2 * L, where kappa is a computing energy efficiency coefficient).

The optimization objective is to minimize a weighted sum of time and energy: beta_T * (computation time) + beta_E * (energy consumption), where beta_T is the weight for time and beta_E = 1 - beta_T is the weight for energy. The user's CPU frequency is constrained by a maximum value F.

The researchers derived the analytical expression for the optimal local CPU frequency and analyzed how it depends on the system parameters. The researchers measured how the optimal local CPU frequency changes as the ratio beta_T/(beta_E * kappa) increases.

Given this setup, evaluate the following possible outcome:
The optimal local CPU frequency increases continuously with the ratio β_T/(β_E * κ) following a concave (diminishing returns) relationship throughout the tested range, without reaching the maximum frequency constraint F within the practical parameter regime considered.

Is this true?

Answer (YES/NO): NO